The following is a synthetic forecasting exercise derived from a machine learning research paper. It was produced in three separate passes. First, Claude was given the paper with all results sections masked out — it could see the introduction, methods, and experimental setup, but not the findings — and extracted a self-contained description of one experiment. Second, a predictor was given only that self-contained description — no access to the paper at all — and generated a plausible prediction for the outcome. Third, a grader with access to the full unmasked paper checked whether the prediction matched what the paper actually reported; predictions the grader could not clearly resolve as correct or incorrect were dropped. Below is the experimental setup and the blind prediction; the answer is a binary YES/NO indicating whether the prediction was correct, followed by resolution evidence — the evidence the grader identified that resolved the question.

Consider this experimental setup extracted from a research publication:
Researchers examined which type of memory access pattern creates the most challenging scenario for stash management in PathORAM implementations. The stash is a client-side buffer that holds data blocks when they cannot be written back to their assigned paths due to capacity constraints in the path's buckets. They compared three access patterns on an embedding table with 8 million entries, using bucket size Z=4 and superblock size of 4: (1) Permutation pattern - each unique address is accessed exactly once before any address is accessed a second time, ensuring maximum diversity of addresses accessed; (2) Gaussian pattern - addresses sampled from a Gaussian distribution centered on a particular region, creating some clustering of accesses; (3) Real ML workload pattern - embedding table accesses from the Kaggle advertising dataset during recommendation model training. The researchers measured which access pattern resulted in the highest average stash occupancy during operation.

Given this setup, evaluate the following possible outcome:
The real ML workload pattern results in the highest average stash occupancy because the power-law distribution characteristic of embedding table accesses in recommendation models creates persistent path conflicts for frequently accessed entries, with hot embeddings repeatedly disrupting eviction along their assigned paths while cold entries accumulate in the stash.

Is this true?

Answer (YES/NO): NO